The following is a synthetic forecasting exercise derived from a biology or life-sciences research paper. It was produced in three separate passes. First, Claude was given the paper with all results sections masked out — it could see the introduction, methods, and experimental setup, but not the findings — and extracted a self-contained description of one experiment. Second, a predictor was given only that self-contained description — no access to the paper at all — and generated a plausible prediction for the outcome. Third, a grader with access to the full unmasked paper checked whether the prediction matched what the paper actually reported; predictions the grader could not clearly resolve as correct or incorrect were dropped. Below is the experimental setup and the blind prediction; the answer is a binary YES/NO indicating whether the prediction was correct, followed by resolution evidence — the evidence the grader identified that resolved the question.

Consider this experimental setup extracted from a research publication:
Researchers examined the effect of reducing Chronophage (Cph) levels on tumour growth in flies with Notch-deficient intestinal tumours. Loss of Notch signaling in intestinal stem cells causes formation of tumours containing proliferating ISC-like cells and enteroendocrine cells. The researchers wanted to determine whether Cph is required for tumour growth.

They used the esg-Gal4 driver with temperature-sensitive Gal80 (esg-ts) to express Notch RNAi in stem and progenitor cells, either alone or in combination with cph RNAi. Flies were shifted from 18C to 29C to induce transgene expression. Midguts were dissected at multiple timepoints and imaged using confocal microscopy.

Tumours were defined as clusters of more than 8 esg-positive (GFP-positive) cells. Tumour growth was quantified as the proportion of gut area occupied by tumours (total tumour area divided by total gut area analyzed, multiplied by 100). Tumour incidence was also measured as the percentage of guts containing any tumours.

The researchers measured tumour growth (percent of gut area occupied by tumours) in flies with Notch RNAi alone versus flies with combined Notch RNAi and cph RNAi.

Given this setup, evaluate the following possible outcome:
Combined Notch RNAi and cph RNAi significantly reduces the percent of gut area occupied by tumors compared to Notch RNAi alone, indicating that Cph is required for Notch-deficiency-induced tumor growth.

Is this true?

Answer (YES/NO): YES